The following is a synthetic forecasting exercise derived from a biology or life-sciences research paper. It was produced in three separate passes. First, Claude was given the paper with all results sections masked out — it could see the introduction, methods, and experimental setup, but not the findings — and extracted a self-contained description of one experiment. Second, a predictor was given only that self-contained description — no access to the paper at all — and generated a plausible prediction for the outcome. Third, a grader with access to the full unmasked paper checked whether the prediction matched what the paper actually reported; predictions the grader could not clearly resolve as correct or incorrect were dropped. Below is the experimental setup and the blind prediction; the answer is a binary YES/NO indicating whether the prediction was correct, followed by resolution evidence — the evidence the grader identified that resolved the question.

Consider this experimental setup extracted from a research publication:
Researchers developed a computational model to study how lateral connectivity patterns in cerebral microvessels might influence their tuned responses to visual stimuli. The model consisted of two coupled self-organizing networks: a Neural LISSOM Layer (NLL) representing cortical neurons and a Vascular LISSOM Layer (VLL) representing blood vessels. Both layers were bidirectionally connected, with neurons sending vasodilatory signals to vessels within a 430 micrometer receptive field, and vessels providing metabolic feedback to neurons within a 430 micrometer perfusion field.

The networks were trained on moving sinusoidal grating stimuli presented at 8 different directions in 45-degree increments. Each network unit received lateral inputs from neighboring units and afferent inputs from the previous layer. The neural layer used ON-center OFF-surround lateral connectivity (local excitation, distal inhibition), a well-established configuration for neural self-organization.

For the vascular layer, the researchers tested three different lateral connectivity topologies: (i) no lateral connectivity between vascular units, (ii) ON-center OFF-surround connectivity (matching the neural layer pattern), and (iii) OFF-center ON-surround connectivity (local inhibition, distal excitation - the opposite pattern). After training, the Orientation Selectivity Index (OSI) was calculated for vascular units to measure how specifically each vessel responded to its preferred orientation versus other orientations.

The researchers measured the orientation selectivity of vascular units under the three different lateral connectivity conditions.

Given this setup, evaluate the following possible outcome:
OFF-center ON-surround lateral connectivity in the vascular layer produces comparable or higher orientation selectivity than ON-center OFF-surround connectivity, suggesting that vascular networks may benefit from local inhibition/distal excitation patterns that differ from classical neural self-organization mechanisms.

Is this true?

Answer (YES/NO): NO